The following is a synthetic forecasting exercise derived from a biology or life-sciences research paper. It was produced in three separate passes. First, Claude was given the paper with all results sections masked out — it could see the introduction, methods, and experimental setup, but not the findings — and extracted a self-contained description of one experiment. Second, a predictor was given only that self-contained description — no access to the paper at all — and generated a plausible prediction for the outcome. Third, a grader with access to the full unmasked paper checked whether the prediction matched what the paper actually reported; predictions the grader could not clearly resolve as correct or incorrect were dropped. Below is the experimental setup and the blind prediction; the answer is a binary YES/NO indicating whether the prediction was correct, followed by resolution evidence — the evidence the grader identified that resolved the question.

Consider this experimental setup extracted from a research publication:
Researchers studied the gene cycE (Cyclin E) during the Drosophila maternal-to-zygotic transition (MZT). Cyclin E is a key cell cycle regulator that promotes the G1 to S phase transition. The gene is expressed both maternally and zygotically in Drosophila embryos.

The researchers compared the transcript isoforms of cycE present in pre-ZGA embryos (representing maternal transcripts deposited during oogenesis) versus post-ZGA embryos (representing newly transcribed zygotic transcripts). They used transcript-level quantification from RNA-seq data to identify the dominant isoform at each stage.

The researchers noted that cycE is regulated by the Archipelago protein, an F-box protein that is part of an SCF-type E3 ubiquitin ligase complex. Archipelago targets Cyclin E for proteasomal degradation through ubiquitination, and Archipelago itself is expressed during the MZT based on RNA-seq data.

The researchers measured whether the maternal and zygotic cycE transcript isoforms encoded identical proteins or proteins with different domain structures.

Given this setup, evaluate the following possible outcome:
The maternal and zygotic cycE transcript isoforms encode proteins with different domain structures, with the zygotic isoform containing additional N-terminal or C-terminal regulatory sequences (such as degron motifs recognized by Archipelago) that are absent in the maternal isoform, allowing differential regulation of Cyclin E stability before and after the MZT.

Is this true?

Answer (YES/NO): NO